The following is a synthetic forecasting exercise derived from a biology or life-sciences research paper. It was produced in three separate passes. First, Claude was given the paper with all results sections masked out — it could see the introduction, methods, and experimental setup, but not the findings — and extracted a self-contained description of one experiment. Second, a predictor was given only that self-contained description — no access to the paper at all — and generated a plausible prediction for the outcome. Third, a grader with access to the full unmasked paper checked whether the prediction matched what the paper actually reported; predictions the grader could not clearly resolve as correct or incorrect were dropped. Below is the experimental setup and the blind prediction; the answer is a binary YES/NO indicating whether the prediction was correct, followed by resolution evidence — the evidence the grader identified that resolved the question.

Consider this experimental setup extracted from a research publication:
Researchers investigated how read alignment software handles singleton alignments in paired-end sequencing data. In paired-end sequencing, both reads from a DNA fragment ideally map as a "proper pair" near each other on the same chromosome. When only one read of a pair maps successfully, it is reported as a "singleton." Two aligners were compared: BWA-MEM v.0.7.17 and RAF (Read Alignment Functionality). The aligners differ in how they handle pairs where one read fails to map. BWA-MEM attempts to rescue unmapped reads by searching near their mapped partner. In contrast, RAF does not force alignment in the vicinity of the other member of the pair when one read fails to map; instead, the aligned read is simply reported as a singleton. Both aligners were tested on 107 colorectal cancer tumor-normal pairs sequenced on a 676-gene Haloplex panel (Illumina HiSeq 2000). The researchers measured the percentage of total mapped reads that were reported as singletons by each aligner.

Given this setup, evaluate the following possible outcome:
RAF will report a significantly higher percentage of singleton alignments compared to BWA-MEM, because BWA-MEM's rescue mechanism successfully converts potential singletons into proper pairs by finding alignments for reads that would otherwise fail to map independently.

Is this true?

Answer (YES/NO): YES